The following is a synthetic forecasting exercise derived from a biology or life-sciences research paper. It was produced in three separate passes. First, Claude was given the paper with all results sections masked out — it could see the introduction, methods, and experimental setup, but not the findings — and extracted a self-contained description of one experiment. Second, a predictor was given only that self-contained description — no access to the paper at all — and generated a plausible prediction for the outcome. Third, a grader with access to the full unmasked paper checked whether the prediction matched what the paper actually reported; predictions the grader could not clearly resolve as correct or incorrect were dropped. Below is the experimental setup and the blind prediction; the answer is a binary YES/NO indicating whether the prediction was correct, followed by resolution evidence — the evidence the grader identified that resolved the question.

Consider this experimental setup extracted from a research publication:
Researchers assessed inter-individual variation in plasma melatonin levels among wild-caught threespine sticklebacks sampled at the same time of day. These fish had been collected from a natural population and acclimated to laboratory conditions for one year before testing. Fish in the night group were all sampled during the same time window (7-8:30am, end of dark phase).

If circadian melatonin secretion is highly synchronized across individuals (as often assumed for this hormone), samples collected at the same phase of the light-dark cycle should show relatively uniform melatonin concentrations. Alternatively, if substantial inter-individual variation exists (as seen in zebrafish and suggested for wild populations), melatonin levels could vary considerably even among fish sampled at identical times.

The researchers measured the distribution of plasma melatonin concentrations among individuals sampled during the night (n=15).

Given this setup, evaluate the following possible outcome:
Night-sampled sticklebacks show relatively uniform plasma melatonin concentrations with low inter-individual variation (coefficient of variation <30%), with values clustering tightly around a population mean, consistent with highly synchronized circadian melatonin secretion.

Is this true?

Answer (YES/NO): NO